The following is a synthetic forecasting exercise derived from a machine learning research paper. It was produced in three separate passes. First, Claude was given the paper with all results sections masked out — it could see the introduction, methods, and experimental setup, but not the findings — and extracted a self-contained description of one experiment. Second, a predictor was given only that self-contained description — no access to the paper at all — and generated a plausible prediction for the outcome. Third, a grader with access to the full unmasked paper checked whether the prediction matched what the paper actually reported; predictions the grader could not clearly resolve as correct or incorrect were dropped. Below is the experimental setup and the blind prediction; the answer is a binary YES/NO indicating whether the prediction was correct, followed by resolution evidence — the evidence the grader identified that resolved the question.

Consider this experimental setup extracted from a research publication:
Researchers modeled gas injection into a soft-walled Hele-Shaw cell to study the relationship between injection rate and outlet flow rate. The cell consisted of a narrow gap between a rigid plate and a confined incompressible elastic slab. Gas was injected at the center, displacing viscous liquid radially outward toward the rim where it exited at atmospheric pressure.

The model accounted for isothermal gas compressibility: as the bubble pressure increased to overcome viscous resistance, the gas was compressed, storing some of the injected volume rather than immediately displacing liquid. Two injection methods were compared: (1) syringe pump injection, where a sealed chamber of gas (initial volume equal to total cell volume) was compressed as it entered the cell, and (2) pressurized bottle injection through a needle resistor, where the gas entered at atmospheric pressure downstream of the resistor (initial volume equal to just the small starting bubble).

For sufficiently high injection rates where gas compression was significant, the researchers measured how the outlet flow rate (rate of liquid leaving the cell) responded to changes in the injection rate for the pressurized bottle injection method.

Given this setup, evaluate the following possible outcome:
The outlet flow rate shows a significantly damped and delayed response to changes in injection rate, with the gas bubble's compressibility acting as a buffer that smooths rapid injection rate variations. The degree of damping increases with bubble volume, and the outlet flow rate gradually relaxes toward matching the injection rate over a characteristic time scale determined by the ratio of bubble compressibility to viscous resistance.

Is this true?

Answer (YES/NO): NO